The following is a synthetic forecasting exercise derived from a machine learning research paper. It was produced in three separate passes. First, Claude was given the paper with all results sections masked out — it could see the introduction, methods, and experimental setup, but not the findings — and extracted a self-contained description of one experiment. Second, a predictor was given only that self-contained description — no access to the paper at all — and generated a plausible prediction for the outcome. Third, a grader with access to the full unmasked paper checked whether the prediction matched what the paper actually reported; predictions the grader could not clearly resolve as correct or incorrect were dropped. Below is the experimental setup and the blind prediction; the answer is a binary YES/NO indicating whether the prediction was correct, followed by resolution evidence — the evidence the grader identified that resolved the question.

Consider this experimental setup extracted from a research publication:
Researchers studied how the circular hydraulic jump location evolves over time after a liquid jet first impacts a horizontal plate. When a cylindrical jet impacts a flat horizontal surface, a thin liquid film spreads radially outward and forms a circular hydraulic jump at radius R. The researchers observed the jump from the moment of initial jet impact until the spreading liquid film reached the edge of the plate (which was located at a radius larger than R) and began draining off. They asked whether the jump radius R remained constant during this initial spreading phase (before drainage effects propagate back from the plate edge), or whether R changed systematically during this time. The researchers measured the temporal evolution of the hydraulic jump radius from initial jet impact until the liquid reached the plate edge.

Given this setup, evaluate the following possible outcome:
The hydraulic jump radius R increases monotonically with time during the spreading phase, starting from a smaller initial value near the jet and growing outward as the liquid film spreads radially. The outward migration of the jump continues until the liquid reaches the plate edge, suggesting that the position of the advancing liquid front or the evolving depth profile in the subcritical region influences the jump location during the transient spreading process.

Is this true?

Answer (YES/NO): NO